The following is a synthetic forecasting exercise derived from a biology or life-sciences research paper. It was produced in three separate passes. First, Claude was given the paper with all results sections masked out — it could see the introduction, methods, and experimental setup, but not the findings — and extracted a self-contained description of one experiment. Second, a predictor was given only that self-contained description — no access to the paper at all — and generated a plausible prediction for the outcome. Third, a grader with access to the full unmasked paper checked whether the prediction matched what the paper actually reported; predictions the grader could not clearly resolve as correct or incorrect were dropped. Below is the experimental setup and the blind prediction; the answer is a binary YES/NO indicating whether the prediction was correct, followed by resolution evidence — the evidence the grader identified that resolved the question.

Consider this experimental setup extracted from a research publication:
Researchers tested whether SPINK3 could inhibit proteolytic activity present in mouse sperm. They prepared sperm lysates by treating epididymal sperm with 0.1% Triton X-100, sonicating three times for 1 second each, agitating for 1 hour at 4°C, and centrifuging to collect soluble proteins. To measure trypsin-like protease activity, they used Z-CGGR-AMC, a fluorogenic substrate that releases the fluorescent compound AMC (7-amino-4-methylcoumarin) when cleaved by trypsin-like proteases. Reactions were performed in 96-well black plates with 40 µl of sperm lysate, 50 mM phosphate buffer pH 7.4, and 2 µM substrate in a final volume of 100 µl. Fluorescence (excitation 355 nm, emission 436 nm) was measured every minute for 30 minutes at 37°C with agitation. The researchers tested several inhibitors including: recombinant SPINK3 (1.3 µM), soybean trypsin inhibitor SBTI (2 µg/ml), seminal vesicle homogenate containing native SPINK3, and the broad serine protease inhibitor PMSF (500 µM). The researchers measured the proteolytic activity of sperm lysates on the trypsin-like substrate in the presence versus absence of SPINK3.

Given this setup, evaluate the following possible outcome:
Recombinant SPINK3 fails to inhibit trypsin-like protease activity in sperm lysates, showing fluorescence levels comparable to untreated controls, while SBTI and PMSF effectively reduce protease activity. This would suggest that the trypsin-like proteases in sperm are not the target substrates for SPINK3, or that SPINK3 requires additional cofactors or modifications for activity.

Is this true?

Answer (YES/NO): NO